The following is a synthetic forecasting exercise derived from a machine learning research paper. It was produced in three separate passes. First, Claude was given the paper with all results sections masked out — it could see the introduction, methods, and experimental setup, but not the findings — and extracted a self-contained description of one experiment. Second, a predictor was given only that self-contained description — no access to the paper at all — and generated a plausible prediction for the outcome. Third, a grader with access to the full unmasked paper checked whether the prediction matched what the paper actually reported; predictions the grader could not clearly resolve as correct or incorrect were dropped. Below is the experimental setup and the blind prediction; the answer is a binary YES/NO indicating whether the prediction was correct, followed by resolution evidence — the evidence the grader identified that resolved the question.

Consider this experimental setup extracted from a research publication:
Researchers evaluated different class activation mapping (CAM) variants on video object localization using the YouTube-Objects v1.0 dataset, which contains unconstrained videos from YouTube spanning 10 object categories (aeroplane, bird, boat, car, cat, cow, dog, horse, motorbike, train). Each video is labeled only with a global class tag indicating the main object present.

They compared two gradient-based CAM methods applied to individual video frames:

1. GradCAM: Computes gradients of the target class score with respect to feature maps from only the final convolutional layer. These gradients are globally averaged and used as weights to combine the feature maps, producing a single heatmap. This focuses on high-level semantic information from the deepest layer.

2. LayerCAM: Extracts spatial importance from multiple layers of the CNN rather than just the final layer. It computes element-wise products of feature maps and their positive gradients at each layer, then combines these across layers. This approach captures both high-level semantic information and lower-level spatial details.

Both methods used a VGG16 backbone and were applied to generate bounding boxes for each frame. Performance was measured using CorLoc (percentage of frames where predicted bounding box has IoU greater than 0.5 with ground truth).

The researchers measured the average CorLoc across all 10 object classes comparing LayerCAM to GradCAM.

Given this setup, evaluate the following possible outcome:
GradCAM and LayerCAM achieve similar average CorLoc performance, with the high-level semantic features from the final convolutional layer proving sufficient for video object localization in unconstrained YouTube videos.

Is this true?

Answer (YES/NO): NO